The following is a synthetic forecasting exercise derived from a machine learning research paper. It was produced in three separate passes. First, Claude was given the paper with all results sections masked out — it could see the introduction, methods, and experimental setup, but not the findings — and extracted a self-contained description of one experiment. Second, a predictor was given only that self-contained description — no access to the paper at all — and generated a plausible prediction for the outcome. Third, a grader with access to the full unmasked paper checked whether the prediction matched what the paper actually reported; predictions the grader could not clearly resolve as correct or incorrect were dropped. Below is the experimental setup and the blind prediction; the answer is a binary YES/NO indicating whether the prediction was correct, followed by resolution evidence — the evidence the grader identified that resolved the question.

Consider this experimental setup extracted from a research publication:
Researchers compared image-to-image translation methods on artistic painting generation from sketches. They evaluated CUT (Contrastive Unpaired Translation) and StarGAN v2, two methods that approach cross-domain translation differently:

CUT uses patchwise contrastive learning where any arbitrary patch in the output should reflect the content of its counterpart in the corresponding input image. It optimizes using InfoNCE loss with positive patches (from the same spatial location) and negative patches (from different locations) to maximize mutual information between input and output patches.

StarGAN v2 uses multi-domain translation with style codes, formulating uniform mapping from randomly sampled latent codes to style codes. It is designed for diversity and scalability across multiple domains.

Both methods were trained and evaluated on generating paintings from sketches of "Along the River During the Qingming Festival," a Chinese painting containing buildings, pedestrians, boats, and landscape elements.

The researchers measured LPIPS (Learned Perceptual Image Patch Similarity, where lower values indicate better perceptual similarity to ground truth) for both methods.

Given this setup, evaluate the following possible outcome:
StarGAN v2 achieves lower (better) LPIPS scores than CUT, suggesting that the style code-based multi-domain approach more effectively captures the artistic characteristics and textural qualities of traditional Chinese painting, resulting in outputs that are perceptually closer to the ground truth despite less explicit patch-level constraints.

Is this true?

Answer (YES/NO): YES